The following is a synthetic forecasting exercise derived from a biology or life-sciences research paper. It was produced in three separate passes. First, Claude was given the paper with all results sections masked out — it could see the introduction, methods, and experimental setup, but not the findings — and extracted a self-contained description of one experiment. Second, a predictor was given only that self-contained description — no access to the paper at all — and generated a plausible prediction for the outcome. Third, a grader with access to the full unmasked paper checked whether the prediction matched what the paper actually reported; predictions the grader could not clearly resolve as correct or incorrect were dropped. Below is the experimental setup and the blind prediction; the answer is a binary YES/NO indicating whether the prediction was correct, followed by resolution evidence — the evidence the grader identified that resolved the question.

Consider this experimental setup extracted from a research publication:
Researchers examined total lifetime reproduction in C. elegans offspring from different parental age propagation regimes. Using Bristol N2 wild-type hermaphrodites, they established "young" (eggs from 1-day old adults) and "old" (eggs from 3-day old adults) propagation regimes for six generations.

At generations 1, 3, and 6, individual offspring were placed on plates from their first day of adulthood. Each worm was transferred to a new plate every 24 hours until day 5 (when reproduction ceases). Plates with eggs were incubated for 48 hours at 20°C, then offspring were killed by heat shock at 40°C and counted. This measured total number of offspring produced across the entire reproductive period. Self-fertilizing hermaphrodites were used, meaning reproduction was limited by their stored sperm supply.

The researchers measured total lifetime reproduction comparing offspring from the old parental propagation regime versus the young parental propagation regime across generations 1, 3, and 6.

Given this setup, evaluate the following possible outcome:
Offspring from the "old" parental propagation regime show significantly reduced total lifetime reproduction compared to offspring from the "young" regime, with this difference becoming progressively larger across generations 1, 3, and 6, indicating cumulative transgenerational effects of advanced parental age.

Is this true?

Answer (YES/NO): NO